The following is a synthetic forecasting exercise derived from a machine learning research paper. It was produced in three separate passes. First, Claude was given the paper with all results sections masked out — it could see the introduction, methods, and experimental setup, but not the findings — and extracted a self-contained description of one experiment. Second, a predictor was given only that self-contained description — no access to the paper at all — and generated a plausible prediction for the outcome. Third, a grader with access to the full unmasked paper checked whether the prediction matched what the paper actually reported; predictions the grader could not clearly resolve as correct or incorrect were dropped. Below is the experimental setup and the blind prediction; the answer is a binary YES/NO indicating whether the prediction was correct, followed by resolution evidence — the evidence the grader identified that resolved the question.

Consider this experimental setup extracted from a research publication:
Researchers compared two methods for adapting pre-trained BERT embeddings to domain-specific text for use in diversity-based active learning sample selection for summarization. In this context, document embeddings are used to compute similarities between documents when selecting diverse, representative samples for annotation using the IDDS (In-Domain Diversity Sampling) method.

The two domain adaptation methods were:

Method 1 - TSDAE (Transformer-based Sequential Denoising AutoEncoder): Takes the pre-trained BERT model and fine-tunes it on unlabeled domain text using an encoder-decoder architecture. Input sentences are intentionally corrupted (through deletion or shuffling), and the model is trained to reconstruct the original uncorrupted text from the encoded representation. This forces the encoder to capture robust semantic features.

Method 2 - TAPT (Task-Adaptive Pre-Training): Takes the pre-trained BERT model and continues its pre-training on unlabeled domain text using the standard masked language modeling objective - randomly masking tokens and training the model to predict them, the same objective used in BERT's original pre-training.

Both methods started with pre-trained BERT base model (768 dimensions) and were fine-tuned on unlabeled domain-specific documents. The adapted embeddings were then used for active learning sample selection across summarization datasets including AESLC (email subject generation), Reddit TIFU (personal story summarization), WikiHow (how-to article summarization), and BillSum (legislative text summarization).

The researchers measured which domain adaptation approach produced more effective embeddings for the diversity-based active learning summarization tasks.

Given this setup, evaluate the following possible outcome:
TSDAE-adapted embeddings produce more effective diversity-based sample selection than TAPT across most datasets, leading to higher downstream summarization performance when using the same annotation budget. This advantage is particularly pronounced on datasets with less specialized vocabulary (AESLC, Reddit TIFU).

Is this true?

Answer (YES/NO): NO